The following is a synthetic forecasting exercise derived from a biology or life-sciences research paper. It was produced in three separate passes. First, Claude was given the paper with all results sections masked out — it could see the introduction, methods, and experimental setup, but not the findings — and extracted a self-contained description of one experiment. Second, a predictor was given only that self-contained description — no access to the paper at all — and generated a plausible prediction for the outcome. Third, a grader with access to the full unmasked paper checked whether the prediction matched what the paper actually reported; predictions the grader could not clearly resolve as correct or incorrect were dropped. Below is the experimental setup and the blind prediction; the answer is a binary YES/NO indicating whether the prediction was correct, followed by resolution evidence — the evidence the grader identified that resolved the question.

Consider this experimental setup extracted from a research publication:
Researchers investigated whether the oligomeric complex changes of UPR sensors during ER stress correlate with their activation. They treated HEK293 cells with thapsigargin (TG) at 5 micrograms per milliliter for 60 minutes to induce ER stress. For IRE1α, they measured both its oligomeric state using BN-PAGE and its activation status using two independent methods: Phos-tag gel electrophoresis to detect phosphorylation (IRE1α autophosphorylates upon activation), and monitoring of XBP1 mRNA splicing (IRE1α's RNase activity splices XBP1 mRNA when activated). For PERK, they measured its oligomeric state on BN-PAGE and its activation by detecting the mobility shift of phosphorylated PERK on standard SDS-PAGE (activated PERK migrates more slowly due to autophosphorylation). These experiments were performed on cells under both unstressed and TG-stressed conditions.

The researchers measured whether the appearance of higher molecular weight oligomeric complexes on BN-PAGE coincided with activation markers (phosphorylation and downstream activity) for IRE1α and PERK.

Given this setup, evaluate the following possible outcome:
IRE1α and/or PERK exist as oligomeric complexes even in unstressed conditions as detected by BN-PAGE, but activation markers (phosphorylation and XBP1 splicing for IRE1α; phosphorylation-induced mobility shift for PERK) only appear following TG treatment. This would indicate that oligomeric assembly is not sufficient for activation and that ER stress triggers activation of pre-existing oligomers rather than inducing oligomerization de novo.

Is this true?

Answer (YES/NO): YES